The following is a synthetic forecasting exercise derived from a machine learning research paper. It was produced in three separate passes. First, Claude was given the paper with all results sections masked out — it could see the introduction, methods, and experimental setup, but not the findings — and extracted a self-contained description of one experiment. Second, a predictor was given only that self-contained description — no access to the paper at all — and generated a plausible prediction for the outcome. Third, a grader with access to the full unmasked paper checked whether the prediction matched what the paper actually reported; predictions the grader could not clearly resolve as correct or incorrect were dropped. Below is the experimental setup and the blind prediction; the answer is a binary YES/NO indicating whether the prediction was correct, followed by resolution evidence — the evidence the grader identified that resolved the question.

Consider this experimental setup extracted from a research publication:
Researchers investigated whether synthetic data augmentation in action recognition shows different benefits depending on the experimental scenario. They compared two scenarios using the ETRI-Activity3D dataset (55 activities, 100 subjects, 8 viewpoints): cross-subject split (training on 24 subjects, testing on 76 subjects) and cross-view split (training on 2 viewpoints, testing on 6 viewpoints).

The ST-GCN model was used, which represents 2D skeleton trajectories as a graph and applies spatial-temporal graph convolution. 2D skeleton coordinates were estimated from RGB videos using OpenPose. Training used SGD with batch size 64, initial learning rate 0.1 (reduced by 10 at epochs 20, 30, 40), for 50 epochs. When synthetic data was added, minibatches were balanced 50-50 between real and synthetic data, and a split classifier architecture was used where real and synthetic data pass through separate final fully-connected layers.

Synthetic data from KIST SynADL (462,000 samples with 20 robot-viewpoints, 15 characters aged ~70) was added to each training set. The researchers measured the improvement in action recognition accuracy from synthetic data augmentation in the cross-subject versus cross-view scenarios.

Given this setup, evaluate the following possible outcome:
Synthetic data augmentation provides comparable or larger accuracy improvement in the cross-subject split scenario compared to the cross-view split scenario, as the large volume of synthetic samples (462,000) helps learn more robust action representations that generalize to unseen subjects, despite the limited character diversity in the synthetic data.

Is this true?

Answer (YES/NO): NO